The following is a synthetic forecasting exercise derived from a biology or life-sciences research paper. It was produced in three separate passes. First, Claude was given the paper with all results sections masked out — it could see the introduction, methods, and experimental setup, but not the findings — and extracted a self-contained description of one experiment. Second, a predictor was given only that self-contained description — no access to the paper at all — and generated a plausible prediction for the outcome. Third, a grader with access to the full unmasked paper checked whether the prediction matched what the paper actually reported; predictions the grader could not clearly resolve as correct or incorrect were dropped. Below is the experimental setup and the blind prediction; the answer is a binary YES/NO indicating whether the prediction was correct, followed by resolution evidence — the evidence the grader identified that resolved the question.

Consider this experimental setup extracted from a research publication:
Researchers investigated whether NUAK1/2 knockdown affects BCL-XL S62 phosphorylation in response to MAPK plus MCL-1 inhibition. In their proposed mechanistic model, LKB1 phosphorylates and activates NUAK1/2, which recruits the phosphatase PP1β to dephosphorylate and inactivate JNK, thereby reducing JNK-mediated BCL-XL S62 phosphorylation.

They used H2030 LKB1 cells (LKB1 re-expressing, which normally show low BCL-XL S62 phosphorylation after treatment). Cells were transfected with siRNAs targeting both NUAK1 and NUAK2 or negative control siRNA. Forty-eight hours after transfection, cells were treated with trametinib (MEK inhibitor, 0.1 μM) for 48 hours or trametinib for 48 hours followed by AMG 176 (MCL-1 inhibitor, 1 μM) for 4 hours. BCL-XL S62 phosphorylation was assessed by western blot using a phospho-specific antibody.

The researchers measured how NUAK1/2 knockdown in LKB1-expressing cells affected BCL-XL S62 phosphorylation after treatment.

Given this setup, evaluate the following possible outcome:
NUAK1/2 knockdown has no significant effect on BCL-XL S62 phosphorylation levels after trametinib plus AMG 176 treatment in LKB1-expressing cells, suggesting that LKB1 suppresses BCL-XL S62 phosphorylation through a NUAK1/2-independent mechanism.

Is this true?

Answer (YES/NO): NO